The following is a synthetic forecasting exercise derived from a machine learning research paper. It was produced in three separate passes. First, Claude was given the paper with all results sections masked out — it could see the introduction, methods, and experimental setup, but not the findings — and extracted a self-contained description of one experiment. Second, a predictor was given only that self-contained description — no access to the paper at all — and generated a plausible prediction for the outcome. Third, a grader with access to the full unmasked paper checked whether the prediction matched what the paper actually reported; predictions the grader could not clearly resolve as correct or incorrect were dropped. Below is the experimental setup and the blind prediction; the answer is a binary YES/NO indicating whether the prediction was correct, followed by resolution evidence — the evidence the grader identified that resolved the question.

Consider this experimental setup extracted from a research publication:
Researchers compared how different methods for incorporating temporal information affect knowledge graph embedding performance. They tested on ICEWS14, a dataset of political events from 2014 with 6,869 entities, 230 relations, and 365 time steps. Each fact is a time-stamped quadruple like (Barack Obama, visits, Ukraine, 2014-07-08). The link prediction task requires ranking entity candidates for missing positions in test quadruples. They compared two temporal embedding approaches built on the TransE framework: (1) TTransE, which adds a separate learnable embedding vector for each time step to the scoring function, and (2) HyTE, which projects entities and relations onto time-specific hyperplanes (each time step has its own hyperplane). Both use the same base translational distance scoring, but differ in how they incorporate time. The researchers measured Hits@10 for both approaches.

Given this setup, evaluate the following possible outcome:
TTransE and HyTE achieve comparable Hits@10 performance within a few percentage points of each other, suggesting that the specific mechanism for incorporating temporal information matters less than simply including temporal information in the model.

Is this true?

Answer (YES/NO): NO